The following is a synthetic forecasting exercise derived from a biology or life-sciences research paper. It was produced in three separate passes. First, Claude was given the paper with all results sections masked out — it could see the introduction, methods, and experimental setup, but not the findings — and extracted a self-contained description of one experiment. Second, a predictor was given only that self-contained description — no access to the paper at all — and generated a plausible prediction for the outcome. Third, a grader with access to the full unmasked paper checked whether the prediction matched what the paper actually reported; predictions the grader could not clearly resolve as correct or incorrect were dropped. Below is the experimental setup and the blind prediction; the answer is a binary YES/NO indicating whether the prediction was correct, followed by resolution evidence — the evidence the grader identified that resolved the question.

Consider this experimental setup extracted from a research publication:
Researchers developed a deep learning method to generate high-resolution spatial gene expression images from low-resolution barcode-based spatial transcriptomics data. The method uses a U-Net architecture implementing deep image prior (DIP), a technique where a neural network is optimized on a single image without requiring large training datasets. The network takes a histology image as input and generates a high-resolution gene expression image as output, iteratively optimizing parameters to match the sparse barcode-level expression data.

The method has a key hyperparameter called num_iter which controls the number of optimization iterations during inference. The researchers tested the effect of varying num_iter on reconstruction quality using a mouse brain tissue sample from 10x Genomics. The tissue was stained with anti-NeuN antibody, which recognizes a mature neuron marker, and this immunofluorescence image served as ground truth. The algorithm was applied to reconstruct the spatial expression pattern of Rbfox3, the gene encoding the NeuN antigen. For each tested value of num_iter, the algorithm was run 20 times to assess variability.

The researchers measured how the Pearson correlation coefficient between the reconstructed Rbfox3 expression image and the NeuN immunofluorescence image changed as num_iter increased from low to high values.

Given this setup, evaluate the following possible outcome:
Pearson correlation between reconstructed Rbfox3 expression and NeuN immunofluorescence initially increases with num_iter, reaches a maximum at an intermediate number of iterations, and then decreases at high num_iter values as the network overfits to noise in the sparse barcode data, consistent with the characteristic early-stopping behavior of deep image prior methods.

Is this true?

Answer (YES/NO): YES